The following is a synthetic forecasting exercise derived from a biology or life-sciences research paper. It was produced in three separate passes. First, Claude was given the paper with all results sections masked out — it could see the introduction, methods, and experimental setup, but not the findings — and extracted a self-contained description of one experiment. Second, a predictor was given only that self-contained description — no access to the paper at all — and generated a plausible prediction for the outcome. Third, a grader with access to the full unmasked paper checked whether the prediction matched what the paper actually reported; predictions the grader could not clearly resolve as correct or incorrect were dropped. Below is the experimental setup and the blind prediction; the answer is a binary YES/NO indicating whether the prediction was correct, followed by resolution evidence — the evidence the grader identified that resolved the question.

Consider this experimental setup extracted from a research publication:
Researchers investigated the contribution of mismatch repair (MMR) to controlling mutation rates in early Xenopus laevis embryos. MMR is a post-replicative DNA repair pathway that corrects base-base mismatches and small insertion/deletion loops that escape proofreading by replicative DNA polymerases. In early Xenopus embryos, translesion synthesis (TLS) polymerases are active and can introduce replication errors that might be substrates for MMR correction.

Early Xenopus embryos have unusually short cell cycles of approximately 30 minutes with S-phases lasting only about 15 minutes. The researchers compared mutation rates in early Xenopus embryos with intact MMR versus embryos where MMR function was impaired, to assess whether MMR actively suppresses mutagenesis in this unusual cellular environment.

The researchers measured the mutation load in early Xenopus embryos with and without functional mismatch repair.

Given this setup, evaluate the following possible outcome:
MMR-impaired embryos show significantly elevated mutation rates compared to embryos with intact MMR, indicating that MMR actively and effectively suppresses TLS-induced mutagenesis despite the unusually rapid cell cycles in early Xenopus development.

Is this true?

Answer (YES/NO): YES